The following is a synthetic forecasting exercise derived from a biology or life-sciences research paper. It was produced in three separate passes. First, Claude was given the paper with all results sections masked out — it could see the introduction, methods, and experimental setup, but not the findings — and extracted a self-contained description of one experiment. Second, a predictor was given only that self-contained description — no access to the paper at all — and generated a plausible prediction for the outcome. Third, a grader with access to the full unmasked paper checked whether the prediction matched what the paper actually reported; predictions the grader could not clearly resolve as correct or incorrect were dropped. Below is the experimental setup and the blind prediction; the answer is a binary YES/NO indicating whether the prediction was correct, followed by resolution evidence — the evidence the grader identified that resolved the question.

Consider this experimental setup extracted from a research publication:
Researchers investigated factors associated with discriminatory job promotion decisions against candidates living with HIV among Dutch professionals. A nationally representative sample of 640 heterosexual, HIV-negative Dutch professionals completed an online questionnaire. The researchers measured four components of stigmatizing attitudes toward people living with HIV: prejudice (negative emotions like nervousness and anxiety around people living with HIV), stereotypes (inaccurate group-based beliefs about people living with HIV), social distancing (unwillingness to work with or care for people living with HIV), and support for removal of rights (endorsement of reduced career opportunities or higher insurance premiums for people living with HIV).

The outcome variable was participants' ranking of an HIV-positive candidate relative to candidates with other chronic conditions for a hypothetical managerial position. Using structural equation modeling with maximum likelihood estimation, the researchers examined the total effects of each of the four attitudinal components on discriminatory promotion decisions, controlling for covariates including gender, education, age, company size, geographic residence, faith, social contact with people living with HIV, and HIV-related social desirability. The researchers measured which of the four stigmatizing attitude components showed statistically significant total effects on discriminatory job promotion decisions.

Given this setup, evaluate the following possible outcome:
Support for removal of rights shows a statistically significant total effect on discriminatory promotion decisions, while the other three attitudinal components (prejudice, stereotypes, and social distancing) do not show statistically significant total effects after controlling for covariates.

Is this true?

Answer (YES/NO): NO